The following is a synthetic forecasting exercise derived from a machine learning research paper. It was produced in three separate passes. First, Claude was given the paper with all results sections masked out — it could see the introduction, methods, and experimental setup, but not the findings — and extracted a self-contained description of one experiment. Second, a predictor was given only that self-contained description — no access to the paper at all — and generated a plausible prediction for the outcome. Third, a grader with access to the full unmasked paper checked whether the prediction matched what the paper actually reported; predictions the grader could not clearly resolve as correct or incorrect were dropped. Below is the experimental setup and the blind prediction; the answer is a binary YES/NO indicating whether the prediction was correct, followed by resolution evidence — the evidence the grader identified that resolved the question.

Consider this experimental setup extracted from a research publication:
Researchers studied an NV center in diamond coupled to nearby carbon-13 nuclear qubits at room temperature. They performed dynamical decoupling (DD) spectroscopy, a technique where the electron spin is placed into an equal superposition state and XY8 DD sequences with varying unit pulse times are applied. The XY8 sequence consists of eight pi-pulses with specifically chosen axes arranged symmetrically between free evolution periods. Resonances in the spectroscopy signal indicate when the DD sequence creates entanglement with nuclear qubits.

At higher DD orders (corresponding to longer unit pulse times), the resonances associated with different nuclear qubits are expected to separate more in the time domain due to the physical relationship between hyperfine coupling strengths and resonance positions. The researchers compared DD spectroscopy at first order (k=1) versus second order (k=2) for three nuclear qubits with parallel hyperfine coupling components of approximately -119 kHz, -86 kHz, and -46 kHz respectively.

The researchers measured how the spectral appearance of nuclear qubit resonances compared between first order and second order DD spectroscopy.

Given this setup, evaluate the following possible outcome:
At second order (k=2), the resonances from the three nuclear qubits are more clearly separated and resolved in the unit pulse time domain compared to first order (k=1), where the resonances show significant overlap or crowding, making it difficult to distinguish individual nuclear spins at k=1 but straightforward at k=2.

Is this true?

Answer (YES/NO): YES